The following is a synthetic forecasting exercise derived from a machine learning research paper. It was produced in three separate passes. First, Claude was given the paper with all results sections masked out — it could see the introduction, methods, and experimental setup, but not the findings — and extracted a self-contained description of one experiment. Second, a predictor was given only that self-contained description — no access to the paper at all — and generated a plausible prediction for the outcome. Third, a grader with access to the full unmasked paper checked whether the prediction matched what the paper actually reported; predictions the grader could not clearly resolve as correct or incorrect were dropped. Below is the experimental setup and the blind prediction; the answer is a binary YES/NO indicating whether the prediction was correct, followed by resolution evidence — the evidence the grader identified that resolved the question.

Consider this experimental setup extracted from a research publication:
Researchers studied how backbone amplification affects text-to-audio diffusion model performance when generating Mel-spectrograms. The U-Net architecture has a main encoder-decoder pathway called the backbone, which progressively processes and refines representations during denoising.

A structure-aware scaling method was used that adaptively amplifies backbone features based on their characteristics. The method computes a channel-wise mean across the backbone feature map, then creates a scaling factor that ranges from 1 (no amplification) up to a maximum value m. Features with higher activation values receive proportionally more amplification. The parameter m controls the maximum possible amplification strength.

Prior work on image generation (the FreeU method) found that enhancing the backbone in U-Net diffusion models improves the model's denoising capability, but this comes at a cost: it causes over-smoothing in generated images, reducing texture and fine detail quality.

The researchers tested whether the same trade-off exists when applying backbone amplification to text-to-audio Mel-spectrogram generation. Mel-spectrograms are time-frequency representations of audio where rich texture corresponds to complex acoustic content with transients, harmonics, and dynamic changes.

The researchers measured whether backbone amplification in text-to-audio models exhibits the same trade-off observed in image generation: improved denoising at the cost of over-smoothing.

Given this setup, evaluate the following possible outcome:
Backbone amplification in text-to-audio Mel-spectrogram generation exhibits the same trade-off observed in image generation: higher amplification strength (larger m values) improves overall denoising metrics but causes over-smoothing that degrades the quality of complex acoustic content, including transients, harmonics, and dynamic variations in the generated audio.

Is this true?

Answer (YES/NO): YES